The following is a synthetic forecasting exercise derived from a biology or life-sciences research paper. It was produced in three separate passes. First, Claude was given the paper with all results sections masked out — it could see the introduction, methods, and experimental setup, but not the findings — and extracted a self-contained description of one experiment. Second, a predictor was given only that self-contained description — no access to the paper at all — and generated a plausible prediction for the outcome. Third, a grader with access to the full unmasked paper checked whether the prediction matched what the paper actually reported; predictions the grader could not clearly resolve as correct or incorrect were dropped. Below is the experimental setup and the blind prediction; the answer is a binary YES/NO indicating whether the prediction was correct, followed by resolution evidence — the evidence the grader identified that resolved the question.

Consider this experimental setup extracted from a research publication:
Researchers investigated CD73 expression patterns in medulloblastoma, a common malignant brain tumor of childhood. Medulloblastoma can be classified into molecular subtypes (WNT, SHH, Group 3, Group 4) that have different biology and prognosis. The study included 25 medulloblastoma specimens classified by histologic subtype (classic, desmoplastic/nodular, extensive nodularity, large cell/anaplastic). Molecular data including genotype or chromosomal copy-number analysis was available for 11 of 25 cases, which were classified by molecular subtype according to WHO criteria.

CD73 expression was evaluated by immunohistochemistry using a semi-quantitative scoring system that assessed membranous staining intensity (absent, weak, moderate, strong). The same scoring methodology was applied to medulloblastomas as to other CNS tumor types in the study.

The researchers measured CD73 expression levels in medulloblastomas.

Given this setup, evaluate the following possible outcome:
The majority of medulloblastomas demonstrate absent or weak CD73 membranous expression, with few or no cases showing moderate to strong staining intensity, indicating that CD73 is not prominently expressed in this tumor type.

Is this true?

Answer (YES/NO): YES